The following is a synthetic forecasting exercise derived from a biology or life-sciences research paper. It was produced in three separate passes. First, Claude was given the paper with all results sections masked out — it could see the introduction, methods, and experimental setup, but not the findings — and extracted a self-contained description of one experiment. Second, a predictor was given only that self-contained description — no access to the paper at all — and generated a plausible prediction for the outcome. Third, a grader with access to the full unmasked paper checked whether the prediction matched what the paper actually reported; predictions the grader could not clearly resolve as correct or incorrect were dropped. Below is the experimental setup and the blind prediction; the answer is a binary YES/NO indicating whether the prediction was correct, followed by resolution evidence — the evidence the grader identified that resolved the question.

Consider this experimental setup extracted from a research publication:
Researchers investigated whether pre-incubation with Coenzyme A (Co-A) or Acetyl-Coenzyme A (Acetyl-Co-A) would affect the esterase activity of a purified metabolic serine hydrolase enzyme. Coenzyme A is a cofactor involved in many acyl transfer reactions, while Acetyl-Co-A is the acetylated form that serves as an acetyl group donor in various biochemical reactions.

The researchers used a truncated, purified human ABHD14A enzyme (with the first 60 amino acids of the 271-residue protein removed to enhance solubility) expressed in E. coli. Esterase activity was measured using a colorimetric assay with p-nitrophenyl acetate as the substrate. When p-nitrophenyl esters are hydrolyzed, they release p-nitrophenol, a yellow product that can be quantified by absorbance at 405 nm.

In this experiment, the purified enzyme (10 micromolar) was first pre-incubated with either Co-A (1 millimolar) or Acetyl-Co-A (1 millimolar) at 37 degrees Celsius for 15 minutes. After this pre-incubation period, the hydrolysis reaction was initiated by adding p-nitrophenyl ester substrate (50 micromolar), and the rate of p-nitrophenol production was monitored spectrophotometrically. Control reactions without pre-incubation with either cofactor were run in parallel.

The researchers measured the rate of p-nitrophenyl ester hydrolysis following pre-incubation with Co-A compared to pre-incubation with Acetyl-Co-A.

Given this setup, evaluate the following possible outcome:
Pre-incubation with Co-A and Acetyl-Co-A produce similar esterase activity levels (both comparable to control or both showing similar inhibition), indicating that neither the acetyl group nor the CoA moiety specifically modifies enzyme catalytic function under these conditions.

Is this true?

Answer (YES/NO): NO